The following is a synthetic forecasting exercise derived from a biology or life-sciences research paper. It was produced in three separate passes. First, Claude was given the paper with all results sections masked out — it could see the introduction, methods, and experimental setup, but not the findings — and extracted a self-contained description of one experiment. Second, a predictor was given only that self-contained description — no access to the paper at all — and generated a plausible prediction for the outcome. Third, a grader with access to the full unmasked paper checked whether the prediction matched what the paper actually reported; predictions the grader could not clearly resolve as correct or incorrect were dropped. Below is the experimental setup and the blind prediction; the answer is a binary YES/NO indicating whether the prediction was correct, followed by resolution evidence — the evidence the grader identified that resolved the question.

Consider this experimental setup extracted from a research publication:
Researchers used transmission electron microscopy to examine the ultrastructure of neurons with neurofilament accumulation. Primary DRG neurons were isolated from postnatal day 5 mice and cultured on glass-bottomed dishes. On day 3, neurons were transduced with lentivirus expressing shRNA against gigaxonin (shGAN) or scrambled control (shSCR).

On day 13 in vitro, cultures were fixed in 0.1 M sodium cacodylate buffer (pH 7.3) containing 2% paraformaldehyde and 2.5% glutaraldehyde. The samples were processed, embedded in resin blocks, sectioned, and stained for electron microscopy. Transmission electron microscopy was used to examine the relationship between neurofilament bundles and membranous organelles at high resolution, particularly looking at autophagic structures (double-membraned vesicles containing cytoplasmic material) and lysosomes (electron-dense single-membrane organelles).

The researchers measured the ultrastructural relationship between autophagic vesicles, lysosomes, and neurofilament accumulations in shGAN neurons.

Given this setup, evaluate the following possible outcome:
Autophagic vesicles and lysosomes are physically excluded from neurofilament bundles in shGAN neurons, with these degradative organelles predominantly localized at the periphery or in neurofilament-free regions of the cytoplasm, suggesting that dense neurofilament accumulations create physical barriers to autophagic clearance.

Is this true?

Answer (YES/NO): YES